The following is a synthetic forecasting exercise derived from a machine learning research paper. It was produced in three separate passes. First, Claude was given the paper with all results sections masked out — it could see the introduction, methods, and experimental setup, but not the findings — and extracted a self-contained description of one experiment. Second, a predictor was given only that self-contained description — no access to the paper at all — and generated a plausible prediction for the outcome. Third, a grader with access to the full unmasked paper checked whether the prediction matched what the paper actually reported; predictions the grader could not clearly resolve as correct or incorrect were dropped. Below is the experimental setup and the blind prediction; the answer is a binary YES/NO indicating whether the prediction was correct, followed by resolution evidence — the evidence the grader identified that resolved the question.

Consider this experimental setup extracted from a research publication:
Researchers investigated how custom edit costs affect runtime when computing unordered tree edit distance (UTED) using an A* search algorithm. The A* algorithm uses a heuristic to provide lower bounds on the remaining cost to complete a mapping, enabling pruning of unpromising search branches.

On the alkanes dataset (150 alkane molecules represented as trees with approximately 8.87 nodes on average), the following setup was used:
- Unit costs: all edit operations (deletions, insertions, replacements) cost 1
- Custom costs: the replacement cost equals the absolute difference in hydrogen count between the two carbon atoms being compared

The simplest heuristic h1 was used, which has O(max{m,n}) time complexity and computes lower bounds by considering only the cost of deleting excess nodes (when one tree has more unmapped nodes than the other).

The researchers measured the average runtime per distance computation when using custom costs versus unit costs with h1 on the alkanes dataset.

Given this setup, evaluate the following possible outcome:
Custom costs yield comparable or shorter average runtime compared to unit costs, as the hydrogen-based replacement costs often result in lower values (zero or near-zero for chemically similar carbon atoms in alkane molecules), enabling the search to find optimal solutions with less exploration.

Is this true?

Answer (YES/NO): YES